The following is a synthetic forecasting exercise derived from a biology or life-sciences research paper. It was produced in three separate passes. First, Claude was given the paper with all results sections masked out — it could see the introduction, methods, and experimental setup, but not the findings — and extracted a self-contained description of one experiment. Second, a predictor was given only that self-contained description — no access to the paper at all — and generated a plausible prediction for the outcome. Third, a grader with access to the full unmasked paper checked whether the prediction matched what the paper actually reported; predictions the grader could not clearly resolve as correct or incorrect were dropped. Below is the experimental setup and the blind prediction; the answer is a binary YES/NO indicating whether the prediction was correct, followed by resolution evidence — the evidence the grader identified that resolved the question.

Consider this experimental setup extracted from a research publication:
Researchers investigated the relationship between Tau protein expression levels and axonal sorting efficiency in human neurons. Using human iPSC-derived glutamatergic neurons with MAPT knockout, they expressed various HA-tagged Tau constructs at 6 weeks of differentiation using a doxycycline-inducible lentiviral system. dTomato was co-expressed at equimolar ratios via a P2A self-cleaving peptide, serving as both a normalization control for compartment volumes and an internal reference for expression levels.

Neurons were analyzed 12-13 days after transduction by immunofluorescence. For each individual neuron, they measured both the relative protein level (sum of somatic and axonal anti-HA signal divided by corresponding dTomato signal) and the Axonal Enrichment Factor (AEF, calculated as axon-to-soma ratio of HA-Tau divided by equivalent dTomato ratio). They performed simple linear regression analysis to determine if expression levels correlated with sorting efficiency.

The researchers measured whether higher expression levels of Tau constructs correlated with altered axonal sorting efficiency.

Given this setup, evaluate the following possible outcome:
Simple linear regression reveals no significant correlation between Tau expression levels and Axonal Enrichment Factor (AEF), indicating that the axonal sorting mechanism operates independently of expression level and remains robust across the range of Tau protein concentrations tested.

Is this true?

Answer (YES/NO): NO